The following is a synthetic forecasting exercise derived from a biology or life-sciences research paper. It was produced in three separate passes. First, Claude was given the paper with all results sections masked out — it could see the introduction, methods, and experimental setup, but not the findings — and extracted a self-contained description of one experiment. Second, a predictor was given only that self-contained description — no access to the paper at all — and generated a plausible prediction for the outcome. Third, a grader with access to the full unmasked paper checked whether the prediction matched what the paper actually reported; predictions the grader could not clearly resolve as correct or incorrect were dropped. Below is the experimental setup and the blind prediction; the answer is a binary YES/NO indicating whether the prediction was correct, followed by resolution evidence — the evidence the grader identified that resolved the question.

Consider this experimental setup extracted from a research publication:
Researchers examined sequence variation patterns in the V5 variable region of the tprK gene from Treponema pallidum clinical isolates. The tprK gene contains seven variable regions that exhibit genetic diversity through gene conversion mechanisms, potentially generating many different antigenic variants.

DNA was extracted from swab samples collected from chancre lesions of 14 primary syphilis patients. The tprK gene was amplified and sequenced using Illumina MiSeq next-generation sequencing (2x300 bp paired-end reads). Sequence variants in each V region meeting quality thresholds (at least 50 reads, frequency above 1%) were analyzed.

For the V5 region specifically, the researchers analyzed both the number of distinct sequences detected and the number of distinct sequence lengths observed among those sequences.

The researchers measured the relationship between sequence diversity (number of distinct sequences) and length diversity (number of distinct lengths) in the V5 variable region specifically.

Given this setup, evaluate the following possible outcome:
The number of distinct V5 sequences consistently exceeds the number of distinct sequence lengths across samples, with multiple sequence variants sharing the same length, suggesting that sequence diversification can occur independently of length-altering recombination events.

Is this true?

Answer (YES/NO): YES